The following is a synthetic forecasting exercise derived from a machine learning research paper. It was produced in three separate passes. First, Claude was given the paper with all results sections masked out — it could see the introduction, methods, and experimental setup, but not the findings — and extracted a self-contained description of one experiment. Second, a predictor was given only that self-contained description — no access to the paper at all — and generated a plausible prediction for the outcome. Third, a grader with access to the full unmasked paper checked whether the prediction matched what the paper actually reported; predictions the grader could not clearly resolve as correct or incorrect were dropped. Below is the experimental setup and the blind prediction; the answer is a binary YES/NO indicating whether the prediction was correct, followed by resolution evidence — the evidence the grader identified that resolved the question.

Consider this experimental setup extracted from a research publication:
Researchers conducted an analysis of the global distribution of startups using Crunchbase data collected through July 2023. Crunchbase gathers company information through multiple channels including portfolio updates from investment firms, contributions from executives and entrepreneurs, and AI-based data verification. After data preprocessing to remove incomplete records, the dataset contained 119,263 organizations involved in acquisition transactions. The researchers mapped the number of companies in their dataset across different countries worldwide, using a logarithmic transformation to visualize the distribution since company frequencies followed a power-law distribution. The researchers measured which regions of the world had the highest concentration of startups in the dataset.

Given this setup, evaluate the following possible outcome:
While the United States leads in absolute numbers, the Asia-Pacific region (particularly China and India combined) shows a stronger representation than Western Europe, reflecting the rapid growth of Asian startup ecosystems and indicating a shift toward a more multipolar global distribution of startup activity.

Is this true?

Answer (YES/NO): NO